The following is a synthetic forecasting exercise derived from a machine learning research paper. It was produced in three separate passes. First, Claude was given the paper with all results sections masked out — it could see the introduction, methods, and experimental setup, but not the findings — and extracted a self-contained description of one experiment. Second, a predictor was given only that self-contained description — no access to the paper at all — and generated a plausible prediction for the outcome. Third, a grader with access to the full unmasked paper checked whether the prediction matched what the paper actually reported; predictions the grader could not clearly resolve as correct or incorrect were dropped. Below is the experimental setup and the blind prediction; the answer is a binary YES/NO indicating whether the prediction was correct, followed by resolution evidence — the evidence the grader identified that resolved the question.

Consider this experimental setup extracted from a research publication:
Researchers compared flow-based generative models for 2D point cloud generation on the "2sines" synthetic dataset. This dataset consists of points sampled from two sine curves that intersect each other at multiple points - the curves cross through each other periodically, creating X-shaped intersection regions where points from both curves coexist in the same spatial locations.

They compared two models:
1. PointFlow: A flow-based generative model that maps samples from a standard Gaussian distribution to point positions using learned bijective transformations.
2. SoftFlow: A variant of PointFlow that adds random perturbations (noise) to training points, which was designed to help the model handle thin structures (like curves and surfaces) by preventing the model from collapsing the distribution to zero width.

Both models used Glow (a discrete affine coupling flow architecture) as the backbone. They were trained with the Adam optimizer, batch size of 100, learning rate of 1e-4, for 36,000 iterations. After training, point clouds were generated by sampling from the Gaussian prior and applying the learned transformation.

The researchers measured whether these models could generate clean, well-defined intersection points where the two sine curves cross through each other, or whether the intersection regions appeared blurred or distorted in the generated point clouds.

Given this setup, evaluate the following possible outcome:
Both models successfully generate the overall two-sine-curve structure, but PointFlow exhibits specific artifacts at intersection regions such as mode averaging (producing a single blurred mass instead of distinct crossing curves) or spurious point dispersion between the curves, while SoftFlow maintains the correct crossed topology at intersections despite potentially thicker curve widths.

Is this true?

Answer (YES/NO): NO